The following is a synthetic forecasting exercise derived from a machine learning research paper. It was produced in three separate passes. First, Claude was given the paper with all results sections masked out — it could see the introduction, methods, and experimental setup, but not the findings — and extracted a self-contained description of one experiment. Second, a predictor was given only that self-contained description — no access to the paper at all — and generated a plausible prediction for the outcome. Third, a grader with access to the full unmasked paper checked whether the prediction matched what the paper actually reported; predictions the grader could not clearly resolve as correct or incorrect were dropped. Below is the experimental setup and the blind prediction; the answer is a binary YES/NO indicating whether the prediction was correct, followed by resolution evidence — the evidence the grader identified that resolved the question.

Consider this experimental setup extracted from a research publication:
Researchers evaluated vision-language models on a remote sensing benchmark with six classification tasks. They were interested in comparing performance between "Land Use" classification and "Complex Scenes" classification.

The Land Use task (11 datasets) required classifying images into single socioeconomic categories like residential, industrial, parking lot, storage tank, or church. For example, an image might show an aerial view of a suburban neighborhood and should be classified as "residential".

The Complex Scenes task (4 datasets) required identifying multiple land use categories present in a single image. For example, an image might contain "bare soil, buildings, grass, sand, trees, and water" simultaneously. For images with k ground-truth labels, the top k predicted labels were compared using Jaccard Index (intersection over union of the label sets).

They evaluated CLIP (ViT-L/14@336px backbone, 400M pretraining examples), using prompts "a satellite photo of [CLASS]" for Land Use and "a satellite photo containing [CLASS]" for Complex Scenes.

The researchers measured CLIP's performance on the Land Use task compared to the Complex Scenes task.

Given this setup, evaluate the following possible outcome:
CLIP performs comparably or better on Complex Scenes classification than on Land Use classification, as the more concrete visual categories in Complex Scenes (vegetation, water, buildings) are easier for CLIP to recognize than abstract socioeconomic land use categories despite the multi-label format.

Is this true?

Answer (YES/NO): NO